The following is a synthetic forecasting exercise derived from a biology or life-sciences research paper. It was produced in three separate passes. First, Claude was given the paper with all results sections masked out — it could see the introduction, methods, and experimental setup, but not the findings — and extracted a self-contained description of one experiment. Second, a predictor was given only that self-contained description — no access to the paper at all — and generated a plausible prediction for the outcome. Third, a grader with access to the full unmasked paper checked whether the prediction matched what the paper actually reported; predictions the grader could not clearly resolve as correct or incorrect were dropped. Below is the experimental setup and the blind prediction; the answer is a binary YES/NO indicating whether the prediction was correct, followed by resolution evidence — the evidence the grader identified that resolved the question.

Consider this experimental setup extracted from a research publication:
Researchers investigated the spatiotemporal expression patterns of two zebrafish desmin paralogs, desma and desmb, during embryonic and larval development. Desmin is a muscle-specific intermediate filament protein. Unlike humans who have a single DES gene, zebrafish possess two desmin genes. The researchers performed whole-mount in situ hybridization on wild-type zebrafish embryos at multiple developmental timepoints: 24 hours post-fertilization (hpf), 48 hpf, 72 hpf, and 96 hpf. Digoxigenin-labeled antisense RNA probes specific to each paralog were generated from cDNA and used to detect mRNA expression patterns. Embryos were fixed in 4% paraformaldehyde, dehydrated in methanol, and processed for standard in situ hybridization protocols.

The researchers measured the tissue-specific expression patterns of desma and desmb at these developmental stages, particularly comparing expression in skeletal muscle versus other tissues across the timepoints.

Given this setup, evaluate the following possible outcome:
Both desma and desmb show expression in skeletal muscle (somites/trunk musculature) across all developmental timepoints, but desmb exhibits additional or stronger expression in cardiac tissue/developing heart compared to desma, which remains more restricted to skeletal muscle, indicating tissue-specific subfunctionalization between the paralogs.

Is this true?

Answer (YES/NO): NO